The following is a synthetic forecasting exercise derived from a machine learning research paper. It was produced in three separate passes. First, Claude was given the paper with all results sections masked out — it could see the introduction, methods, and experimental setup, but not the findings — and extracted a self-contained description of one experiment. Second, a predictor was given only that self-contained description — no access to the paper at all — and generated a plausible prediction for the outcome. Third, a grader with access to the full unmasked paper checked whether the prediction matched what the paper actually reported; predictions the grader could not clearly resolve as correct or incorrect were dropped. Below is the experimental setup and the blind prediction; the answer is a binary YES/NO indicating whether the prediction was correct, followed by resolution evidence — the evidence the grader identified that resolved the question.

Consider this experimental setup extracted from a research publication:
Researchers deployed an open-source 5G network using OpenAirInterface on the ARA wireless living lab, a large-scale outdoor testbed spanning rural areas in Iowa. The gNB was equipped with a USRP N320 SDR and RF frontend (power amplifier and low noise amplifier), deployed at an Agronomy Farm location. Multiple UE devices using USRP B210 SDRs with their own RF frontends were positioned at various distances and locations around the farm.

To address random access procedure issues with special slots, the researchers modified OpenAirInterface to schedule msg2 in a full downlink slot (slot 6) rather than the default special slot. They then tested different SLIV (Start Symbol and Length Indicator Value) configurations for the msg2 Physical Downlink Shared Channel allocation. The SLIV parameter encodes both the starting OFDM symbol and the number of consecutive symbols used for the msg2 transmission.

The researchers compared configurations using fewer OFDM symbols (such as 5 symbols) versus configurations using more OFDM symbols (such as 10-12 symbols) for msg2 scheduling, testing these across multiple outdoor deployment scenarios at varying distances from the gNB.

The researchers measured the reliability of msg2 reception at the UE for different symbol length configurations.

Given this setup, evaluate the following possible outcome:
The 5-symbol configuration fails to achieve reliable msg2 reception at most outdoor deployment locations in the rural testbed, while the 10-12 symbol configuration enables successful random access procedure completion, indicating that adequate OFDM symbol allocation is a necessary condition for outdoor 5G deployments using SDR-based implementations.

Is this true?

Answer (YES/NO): NO